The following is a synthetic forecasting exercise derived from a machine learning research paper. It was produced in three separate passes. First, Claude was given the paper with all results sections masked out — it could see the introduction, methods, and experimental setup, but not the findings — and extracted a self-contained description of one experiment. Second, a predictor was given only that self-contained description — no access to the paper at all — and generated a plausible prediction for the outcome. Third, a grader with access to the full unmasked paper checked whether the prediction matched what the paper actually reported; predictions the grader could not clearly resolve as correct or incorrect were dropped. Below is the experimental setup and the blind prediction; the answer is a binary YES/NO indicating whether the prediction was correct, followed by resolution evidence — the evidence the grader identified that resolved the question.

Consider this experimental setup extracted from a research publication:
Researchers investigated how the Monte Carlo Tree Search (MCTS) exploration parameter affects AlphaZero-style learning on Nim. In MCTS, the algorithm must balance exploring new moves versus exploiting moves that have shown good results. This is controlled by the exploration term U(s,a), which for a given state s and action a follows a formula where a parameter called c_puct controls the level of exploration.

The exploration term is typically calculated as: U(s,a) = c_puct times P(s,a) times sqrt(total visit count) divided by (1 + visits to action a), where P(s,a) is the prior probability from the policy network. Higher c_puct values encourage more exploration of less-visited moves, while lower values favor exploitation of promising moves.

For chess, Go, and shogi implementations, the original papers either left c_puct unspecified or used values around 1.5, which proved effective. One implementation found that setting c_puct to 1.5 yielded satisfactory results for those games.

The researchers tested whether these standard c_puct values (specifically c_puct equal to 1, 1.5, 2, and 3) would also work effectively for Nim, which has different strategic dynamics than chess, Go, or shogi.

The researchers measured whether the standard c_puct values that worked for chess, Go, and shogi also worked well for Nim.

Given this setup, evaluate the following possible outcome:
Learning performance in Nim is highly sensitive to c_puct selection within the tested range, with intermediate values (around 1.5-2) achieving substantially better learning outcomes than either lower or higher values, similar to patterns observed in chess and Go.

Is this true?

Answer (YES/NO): NO